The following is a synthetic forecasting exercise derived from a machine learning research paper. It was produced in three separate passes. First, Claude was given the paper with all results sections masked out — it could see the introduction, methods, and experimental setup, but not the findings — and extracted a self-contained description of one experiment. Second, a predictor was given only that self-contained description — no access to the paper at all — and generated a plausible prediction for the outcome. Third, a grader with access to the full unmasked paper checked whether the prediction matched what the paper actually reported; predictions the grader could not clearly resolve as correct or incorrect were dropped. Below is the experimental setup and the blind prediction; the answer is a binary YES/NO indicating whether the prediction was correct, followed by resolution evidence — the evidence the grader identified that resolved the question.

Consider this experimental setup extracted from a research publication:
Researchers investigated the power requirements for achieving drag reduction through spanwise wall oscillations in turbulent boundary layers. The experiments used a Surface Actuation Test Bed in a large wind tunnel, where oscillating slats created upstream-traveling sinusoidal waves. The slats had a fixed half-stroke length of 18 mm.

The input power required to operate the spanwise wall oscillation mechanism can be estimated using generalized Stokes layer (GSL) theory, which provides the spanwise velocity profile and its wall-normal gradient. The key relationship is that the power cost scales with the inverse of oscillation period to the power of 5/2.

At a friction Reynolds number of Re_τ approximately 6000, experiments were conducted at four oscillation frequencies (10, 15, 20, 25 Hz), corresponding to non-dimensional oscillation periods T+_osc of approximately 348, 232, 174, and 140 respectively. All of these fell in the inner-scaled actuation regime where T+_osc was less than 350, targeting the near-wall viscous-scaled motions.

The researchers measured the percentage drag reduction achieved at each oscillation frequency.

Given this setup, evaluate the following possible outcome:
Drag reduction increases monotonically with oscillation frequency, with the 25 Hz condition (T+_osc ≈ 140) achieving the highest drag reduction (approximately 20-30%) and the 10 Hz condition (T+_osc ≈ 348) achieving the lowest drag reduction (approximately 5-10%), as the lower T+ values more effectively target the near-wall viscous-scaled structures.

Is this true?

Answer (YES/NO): YES